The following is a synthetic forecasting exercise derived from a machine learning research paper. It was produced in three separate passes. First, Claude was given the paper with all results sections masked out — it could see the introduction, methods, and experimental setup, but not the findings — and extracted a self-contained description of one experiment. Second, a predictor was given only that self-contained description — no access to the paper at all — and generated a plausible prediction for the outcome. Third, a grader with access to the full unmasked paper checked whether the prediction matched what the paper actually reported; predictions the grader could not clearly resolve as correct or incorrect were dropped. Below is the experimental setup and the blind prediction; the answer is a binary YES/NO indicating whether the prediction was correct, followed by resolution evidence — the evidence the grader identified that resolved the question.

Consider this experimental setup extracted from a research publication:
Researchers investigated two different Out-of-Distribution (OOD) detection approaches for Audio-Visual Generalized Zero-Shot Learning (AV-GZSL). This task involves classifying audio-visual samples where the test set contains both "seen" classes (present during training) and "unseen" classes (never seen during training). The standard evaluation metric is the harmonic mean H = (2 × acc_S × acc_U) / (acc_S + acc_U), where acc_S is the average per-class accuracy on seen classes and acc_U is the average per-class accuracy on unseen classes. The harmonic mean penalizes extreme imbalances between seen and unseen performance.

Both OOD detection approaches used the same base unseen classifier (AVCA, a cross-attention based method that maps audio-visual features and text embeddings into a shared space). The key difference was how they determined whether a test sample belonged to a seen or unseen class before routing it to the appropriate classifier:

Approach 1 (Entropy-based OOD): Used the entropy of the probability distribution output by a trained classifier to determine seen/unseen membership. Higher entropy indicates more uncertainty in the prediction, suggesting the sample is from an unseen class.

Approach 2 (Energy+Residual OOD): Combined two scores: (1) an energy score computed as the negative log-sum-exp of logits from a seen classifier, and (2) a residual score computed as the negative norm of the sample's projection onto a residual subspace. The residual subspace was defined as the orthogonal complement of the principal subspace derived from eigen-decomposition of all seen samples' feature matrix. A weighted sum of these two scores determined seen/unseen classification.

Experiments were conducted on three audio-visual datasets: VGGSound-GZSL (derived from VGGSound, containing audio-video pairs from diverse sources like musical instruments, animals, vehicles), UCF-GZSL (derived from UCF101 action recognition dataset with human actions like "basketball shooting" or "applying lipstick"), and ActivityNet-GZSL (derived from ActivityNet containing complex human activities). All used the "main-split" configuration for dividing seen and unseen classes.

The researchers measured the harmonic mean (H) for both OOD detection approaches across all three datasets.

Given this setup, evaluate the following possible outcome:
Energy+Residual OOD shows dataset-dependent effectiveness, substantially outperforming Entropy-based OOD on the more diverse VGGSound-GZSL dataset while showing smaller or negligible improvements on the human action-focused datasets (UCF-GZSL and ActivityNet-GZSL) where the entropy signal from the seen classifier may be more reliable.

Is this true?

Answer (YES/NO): NO